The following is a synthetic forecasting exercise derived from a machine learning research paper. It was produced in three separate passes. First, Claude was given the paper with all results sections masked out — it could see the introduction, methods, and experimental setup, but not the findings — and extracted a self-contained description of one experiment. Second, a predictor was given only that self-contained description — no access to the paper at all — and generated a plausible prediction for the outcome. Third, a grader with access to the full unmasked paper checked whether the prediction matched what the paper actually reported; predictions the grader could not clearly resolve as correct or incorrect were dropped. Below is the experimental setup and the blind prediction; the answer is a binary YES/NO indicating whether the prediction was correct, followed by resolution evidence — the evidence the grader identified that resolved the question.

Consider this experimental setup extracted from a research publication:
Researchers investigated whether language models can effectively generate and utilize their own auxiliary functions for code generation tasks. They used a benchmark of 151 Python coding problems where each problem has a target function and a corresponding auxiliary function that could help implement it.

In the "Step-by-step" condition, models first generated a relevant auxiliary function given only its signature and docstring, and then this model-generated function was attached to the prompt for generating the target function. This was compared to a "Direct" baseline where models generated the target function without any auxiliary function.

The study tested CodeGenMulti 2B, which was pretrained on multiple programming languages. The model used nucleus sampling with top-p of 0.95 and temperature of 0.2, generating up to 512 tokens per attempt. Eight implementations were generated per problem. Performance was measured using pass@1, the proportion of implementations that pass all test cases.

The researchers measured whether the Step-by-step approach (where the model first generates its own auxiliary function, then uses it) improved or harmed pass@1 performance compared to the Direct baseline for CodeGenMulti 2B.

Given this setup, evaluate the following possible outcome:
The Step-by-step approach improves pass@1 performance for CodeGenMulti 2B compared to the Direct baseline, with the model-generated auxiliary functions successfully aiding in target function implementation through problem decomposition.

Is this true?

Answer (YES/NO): NO